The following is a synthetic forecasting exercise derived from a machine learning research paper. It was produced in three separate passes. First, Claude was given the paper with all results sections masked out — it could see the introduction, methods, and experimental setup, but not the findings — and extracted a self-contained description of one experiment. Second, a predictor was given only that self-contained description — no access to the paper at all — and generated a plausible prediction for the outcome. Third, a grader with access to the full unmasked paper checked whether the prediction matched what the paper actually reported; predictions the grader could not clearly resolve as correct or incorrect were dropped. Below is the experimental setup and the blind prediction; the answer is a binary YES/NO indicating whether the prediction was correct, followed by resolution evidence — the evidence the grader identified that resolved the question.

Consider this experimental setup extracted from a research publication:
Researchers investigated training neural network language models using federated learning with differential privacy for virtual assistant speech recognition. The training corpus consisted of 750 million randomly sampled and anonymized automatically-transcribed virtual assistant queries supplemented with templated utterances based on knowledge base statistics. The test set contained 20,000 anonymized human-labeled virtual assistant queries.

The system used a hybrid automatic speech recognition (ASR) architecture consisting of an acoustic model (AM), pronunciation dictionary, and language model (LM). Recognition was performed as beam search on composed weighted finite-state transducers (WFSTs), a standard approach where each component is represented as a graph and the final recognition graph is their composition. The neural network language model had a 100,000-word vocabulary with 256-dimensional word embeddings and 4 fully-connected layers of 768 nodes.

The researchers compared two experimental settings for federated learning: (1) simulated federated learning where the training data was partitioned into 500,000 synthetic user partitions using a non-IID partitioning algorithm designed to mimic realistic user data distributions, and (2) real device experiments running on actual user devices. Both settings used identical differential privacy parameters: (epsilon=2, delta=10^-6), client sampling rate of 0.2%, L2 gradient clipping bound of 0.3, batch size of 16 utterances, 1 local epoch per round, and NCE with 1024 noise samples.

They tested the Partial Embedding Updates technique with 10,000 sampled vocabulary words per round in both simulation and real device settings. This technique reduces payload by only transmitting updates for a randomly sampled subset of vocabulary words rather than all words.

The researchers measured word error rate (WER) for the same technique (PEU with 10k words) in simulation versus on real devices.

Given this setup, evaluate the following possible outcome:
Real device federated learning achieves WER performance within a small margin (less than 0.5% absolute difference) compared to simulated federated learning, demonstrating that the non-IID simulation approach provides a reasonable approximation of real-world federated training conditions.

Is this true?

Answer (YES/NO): YES